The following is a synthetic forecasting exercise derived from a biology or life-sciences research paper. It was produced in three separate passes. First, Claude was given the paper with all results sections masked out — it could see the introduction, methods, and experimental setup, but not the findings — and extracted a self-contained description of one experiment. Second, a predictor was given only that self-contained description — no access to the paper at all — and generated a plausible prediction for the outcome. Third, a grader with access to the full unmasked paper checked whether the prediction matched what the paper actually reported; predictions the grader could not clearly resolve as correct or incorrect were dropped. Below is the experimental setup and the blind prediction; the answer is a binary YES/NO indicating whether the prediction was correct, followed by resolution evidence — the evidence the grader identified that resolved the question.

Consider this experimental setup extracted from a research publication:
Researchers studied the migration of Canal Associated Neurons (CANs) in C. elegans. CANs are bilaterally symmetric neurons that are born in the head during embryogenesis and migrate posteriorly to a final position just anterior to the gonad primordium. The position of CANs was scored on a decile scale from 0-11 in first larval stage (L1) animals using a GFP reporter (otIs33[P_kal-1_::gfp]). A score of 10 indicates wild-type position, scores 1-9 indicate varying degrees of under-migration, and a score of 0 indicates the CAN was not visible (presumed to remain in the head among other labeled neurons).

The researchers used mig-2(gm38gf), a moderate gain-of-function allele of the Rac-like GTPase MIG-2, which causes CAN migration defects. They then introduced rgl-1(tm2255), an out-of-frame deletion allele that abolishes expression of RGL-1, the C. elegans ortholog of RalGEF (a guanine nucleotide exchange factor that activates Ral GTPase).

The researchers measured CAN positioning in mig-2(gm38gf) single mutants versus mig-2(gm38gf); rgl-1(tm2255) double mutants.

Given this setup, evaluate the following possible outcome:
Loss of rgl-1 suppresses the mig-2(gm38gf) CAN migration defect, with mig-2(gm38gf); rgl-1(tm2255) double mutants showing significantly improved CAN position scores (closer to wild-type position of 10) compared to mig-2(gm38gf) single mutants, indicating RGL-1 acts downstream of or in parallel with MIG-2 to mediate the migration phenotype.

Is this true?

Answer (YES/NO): NO